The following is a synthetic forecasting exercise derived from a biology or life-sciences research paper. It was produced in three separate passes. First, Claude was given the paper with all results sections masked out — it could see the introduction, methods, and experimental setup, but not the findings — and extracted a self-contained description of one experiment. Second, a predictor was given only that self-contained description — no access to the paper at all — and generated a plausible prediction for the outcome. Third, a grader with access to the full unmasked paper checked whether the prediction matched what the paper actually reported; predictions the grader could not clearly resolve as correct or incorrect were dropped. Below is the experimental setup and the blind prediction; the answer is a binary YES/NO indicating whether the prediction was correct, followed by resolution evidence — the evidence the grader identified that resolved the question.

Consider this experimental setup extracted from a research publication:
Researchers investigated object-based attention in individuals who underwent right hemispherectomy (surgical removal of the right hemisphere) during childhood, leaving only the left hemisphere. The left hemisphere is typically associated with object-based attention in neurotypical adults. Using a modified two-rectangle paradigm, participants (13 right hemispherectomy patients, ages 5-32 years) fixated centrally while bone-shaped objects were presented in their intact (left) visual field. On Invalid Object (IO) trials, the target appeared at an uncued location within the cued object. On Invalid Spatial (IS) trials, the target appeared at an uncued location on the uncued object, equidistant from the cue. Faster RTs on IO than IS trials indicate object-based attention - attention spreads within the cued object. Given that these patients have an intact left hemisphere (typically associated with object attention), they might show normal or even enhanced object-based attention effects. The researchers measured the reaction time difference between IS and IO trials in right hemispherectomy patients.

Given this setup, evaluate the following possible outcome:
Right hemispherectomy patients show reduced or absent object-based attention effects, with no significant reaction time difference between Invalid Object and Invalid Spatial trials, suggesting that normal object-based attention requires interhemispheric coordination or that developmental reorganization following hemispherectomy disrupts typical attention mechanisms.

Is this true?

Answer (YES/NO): NO